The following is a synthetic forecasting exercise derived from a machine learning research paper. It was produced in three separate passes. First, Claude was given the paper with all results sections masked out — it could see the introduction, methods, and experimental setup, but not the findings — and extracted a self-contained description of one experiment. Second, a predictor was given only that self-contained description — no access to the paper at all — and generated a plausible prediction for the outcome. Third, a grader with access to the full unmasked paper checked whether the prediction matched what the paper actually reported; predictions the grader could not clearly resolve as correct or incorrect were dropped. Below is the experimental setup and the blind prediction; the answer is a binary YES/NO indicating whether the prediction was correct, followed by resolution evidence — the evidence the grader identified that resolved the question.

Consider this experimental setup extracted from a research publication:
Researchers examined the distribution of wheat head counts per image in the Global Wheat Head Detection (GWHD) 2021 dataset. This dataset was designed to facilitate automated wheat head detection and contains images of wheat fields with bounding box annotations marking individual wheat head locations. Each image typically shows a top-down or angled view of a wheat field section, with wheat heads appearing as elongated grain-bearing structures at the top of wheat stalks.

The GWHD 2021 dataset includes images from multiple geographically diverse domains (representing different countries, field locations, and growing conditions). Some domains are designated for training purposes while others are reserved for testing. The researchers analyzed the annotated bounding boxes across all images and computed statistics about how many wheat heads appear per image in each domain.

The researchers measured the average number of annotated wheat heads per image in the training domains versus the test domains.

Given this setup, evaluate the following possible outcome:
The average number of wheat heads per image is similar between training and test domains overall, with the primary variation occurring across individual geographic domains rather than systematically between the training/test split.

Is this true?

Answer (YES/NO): NO